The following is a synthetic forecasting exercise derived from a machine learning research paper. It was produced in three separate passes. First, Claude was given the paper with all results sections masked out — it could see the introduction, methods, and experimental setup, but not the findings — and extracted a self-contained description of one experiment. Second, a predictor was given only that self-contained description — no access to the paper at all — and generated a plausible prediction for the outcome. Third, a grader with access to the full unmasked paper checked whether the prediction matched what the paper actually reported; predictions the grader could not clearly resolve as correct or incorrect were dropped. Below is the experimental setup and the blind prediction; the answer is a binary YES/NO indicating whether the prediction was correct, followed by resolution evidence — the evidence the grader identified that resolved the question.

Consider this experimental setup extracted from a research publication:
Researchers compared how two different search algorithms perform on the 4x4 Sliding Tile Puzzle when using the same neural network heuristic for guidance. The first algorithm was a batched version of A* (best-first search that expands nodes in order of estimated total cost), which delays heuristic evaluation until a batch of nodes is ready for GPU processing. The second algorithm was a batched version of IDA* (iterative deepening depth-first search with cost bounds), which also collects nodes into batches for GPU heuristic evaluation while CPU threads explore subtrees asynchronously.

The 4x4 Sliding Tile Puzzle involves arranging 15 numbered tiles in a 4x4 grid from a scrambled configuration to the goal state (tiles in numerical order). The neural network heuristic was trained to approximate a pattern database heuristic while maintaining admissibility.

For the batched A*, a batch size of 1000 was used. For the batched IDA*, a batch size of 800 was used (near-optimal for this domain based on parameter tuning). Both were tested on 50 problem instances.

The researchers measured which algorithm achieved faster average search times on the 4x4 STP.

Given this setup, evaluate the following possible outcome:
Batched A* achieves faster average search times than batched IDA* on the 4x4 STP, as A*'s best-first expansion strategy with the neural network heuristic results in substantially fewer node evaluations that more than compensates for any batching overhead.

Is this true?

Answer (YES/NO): YES